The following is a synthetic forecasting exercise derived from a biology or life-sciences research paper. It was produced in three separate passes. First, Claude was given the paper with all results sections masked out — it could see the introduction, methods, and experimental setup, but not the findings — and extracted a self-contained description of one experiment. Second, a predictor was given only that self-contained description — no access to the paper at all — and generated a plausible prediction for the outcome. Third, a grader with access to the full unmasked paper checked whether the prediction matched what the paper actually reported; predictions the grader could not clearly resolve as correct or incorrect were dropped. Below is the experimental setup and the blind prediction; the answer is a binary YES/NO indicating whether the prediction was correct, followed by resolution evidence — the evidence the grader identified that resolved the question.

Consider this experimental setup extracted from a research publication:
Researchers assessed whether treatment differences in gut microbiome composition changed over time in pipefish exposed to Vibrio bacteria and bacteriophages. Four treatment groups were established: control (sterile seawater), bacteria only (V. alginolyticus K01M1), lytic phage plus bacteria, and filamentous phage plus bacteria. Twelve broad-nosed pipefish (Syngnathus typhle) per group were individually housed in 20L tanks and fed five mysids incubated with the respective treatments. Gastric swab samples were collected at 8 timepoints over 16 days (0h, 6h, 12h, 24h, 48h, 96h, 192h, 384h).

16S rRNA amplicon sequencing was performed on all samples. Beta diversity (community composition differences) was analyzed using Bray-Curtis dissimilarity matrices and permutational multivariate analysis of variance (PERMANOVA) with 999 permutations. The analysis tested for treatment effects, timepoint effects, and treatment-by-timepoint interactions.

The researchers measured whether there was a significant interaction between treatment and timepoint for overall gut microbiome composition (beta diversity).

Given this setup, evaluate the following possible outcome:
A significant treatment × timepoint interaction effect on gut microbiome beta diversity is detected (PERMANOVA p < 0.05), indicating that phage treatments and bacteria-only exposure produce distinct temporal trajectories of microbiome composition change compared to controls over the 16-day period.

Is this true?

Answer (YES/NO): NO